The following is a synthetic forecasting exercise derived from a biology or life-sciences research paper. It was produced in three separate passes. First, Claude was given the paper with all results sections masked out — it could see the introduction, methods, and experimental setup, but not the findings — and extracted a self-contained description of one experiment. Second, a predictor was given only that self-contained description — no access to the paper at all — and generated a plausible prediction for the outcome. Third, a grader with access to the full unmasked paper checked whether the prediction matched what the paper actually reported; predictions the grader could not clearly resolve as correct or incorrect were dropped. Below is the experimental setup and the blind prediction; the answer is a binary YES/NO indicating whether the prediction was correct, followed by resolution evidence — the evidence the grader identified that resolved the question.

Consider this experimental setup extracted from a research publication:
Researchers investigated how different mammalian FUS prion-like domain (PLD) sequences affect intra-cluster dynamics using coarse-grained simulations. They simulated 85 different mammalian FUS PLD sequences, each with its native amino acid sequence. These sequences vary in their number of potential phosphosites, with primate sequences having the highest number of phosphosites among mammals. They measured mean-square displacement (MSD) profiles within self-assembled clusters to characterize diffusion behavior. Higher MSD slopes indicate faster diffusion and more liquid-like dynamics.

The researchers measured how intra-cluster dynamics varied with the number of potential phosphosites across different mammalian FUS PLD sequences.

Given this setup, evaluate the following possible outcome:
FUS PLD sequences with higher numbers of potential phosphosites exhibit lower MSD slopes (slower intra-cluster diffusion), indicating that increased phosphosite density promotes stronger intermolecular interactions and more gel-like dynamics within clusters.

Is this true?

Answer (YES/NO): YES